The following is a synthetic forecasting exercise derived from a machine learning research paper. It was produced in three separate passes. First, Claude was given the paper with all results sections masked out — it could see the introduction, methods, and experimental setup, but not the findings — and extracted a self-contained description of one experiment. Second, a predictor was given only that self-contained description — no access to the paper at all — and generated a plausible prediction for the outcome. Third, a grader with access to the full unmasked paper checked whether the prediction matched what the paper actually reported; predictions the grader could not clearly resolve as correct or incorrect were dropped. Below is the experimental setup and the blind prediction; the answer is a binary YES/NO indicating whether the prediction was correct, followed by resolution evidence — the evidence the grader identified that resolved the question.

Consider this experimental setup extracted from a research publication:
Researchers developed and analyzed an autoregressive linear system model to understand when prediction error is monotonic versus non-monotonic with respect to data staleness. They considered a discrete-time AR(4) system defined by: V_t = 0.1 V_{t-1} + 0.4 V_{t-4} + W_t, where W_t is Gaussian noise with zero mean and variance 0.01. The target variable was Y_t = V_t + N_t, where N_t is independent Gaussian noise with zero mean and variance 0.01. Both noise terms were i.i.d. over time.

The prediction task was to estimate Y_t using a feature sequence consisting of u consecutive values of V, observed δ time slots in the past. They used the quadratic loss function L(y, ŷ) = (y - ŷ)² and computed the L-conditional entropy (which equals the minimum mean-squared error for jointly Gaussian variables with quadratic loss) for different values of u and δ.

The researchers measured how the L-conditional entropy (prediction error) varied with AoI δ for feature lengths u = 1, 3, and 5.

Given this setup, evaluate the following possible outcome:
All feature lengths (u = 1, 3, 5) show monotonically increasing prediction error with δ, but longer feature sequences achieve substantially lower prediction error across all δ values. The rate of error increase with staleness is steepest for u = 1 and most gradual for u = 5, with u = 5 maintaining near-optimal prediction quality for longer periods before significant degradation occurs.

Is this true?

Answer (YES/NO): NO